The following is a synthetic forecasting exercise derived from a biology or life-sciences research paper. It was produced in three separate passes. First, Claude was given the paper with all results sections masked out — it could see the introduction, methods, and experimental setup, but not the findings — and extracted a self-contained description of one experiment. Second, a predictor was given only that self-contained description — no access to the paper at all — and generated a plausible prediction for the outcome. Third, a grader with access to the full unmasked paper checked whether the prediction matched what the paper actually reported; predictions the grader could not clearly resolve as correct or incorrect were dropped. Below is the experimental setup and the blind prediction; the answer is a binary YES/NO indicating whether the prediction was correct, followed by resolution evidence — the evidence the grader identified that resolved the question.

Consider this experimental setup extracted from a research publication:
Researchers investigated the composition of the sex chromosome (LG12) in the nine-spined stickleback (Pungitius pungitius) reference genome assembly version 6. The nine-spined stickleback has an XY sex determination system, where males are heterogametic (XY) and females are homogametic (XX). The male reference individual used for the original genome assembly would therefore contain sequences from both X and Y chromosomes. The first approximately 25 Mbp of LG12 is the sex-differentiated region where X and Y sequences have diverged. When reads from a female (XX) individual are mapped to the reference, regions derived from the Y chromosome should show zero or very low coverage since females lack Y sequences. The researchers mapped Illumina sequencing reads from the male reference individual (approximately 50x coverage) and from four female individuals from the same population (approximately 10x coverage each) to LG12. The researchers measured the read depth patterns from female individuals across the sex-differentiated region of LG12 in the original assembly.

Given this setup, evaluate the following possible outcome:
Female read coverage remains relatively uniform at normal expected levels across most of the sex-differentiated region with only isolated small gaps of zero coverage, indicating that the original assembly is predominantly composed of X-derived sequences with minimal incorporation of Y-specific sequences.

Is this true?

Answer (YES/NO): NO